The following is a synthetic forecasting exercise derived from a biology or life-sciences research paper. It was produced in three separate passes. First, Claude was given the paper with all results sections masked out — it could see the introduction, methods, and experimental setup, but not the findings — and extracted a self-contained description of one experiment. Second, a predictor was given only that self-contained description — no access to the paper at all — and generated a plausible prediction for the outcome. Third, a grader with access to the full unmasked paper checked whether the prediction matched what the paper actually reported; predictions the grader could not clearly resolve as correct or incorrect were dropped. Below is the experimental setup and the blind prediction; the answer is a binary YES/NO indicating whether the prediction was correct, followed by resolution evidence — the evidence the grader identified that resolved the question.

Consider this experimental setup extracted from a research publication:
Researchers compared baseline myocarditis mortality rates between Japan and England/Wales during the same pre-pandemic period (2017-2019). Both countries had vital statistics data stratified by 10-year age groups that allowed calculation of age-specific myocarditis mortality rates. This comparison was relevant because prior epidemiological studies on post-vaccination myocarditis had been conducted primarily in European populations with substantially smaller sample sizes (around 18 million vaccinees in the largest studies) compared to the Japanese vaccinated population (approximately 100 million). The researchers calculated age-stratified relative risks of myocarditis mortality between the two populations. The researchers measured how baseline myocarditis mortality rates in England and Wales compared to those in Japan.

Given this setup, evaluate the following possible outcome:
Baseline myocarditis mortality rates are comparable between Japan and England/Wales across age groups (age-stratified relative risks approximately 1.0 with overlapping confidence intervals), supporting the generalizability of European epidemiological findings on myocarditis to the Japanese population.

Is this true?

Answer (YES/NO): NO